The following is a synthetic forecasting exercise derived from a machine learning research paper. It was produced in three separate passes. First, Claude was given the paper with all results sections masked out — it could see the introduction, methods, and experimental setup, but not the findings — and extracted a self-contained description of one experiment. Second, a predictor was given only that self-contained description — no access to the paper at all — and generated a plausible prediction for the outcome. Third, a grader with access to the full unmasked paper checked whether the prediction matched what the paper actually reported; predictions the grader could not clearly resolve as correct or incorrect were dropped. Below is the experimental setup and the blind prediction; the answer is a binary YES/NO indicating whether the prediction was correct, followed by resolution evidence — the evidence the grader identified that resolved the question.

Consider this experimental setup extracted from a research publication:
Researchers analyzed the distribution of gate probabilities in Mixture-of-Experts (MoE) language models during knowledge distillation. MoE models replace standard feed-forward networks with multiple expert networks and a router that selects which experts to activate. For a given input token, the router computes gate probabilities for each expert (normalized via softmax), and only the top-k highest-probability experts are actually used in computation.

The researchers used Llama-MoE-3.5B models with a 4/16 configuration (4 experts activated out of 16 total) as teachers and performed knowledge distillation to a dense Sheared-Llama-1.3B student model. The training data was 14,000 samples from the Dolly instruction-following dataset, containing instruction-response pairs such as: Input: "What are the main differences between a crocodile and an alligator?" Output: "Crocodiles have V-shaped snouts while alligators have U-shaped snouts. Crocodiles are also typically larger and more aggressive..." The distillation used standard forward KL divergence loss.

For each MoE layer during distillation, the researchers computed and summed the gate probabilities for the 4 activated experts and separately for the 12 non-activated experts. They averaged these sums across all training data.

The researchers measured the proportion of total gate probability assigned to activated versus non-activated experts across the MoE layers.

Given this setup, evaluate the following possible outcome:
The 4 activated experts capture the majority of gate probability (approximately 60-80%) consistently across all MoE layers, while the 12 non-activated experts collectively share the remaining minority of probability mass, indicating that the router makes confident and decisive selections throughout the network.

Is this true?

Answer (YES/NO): NO